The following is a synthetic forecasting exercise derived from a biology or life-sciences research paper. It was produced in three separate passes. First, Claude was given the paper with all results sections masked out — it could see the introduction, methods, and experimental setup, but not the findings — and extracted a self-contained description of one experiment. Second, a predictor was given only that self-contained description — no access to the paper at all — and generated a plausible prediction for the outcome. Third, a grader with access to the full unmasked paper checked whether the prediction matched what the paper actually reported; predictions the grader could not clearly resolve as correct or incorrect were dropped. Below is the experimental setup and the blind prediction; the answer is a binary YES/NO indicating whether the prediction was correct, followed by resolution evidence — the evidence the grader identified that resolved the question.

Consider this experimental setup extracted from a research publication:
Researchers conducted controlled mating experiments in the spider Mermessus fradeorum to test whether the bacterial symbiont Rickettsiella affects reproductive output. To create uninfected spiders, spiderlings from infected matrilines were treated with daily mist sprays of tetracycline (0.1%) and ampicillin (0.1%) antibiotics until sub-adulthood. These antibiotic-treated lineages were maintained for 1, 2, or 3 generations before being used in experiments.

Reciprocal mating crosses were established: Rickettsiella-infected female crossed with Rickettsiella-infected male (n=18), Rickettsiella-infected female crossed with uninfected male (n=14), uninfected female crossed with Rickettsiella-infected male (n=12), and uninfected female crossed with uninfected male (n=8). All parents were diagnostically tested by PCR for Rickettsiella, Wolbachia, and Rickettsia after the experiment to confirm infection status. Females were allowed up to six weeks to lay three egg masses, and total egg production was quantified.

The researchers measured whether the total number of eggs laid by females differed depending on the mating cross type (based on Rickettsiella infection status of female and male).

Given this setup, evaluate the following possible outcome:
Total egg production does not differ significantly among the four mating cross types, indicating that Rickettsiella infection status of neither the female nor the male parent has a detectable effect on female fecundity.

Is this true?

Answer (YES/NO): YES